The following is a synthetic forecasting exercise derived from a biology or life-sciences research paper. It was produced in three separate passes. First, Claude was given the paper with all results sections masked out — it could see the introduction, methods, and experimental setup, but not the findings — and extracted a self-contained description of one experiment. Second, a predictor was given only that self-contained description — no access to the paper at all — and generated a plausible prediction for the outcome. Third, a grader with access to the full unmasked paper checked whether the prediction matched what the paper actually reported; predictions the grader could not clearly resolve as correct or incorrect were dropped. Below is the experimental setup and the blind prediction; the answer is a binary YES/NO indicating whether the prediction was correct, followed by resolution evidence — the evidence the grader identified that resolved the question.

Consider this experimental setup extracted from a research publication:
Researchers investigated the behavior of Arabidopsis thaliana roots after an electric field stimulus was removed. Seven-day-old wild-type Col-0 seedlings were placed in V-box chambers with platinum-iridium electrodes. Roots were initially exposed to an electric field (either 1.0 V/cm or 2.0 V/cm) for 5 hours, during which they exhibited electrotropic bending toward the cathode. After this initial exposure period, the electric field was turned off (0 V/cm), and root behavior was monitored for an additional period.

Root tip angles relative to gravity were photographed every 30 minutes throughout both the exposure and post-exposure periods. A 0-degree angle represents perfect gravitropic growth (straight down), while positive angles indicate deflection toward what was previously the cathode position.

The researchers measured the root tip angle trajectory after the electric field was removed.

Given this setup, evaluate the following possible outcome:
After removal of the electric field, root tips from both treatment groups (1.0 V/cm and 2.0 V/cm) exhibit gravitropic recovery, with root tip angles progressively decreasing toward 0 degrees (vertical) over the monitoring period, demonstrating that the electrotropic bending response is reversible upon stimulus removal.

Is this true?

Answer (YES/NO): YES